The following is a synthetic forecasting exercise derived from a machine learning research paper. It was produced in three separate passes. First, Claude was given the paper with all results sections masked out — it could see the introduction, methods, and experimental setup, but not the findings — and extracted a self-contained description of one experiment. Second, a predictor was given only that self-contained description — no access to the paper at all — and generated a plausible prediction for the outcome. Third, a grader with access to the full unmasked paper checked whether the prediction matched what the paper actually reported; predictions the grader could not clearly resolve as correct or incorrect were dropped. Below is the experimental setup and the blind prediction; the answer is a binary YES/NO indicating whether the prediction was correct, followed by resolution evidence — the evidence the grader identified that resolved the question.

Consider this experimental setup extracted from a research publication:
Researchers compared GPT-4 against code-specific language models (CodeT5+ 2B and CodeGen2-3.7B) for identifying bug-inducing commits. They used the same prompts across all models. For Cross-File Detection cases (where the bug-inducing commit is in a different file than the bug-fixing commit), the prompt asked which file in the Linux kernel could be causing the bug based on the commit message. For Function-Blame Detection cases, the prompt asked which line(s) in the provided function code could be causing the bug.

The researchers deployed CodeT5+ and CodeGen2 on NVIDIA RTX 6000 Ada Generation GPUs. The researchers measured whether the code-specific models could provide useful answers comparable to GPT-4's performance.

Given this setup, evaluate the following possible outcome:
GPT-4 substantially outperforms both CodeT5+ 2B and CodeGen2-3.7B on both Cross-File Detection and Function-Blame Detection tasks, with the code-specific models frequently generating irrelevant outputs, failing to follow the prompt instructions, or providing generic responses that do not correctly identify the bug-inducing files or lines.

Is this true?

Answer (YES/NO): YES